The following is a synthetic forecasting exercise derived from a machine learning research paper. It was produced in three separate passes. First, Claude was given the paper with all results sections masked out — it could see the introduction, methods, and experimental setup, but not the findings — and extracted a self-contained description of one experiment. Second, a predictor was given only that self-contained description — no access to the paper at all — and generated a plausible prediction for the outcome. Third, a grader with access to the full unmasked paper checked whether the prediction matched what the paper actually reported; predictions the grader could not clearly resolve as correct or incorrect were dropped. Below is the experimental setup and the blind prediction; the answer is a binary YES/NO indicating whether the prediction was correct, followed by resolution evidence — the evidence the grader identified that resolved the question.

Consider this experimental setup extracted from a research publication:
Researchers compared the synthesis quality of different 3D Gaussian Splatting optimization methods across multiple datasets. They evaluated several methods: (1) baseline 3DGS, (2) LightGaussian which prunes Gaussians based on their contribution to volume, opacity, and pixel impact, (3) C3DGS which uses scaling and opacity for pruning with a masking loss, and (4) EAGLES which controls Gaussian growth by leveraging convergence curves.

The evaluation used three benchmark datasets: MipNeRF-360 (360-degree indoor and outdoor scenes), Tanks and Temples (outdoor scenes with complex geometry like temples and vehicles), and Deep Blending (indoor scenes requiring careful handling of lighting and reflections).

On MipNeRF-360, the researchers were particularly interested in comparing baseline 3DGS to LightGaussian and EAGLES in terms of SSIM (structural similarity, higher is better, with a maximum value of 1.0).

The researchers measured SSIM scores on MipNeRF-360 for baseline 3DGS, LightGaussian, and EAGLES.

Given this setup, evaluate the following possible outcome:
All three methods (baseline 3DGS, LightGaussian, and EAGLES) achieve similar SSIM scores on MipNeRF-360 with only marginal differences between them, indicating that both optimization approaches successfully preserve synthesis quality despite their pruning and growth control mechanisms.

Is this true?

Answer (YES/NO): NO